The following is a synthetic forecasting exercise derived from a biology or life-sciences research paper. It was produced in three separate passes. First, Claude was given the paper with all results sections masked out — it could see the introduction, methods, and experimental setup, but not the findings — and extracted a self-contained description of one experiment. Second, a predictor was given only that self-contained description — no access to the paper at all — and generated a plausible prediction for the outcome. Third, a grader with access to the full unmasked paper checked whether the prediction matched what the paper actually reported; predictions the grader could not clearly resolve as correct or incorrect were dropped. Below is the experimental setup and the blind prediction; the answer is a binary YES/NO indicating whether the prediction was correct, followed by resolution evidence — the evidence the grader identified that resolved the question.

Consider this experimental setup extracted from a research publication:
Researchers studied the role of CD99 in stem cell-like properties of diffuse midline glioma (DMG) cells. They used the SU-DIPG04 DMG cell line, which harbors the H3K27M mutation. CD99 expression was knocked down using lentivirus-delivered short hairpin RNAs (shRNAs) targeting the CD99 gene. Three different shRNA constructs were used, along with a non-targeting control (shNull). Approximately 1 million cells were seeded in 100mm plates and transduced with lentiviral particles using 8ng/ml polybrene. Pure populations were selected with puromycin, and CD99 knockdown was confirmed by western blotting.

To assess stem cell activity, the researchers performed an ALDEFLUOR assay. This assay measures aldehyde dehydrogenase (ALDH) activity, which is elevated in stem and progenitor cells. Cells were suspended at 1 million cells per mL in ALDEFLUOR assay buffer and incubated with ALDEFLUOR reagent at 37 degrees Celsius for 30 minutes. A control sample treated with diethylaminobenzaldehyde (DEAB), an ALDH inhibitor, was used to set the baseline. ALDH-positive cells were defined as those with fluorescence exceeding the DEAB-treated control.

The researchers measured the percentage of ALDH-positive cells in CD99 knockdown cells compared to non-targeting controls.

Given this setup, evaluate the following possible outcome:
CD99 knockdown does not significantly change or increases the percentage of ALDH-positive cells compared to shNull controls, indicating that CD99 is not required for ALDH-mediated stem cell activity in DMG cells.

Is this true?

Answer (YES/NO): NO